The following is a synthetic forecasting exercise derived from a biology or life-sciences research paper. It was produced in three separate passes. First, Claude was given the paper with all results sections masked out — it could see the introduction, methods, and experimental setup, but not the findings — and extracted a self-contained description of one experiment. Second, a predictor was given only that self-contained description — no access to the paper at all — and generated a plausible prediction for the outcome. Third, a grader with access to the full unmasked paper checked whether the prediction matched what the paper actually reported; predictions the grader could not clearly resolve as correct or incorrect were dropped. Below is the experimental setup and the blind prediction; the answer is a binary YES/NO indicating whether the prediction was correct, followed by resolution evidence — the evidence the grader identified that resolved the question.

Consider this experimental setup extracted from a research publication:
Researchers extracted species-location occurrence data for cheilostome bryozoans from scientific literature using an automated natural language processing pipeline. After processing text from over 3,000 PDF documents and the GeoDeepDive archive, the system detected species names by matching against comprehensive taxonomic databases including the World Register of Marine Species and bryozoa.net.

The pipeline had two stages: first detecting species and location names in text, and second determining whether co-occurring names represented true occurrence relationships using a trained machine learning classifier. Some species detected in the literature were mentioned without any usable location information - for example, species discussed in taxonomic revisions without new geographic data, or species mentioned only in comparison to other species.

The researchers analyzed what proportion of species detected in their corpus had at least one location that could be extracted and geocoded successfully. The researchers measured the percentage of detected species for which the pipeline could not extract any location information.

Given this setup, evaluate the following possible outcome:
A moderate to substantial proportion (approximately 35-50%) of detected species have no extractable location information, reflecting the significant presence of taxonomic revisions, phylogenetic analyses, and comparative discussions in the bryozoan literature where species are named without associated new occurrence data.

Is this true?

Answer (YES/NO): NO